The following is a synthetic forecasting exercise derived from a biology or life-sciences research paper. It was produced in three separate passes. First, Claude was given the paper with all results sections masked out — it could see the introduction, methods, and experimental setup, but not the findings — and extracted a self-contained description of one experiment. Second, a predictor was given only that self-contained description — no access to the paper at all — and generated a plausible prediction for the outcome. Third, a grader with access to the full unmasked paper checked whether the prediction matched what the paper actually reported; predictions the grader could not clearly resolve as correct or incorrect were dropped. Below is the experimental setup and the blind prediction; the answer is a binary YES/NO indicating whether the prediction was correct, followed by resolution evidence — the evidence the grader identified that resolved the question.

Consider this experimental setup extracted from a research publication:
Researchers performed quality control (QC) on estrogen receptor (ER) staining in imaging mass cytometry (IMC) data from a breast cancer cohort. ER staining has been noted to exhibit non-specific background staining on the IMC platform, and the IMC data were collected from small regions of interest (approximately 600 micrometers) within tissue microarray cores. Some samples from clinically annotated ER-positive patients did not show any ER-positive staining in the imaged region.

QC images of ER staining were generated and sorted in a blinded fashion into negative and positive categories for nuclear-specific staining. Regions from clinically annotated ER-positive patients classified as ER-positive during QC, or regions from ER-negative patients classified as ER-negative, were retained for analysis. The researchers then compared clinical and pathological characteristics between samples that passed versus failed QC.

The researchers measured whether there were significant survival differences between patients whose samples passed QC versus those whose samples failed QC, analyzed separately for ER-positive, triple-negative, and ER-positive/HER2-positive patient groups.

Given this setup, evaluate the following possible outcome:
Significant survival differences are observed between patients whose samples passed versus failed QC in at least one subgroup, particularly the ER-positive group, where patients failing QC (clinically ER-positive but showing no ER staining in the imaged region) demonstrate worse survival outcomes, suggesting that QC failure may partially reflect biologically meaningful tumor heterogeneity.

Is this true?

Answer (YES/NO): NO